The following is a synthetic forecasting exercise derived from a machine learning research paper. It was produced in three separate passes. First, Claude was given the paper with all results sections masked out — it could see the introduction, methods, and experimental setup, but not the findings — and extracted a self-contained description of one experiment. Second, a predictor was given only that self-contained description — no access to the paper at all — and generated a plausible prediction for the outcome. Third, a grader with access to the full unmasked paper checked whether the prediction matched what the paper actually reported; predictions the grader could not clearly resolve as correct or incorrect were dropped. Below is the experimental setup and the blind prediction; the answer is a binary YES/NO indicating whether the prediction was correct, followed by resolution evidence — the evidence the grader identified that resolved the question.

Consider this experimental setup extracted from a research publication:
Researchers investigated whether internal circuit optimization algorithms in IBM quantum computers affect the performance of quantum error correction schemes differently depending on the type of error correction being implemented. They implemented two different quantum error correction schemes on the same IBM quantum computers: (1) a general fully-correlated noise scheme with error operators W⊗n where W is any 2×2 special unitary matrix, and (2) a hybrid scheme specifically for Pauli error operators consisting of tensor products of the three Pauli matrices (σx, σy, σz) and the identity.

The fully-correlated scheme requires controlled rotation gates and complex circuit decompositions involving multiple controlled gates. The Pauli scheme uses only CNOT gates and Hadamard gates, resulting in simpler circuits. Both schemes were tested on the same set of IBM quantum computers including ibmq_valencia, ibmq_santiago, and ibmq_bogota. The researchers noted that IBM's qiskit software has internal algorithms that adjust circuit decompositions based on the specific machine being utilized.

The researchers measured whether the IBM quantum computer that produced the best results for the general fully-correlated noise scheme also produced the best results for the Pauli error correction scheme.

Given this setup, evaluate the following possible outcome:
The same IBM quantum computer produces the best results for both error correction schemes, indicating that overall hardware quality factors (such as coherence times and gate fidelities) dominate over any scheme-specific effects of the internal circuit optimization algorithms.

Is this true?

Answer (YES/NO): NO